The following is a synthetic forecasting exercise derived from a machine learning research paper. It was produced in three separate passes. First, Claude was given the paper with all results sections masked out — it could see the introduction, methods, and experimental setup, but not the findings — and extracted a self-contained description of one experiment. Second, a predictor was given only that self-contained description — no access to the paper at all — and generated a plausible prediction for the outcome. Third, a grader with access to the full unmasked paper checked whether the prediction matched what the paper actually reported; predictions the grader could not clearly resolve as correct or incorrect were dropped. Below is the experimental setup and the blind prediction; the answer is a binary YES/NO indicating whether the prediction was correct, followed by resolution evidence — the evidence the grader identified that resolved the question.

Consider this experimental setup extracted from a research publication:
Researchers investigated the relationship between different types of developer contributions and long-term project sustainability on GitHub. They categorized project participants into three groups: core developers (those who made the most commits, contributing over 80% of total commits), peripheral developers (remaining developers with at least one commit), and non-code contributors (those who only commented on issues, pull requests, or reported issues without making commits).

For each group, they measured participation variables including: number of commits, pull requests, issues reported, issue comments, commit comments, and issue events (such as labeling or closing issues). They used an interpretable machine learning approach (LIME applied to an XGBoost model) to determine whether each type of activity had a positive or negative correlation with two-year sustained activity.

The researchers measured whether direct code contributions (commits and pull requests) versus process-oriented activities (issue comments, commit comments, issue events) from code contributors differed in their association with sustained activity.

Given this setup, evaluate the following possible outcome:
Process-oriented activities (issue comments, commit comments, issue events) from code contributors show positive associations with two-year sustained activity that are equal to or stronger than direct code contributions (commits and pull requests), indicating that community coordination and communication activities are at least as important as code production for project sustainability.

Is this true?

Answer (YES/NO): NO